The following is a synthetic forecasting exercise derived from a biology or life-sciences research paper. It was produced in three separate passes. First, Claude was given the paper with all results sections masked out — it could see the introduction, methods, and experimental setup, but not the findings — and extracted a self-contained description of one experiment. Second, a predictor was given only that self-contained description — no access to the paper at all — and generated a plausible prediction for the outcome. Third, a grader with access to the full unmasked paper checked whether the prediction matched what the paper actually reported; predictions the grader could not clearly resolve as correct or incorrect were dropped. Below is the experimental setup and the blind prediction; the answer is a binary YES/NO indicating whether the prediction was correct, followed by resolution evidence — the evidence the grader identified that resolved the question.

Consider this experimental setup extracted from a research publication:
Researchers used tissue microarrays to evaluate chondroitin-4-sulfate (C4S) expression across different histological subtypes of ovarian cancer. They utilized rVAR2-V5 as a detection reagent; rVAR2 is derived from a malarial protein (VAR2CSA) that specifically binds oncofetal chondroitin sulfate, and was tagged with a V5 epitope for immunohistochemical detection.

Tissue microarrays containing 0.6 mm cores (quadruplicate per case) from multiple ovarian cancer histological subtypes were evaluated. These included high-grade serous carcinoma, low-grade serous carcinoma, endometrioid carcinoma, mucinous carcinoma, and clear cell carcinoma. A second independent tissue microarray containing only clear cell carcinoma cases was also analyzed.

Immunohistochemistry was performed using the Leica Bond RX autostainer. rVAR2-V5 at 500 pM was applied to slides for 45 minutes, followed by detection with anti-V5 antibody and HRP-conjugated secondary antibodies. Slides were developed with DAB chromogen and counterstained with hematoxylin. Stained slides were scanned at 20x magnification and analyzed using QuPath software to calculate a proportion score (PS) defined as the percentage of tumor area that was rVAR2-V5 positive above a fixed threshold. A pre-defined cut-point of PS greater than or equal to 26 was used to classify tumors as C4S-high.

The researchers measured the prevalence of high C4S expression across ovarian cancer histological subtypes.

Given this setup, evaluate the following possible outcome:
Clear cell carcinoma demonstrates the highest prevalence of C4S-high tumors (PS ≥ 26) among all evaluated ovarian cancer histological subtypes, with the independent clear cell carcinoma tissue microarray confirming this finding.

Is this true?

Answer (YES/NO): NO